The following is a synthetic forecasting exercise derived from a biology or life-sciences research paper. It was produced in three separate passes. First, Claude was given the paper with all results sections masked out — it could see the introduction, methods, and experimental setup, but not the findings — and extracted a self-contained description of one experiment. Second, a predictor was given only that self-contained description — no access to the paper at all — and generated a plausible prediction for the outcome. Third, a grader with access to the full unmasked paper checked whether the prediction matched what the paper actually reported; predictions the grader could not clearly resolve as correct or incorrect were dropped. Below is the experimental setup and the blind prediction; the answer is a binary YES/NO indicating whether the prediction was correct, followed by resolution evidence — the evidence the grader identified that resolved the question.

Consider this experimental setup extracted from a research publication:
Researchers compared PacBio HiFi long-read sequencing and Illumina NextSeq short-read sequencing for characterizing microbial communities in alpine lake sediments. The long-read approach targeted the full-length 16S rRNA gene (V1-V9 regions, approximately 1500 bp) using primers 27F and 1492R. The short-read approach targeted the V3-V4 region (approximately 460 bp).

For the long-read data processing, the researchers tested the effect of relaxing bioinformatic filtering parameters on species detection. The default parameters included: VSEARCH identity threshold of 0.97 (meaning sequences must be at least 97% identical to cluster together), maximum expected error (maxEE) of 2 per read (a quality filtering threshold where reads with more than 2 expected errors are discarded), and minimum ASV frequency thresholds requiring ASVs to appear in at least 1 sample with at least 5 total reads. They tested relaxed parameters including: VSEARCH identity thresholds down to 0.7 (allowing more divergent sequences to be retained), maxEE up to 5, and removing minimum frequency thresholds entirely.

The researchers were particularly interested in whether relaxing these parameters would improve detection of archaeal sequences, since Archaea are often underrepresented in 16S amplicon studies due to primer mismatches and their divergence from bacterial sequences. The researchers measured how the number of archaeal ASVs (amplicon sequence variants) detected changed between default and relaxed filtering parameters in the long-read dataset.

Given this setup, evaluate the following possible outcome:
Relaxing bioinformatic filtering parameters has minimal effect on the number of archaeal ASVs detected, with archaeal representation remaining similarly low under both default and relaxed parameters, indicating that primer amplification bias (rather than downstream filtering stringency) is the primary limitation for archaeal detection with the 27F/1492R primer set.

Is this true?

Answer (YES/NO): YES